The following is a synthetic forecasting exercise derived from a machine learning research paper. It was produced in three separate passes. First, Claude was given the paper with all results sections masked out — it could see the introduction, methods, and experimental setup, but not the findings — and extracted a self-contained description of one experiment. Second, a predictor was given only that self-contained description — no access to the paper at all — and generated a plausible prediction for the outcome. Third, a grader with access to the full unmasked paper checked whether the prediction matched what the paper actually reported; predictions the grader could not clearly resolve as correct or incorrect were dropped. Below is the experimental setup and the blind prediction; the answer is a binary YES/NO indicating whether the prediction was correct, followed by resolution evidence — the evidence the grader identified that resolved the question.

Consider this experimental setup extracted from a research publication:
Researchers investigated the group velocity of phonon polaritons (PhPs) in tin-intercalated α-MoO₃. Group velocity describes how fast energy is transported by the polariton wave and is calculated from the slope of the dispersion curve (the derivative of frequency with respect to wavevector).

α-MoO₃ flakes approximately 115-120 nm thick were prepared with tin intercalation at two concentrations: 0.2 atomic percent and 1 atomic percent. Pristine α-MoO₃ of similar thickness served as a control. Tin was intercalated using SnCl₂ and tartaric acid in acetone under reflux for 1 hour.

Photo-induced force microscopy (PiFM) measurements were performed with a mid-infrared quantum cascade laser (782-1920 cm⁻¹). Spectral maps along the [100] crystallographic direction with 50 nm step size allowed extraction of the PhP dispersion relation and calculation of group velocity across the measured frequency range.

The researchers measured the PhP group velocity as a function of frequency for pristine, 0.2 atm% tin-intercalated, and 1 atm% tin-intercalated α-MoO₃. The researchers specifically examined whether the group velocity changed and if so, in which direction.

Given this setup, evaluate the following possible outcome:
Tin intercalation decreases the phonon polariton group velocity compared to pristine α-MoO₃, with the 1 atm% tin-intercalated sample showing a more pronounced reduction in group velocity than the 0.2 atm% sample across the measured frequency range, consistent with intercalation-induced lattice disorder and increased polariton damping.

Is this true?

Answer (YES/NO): NO